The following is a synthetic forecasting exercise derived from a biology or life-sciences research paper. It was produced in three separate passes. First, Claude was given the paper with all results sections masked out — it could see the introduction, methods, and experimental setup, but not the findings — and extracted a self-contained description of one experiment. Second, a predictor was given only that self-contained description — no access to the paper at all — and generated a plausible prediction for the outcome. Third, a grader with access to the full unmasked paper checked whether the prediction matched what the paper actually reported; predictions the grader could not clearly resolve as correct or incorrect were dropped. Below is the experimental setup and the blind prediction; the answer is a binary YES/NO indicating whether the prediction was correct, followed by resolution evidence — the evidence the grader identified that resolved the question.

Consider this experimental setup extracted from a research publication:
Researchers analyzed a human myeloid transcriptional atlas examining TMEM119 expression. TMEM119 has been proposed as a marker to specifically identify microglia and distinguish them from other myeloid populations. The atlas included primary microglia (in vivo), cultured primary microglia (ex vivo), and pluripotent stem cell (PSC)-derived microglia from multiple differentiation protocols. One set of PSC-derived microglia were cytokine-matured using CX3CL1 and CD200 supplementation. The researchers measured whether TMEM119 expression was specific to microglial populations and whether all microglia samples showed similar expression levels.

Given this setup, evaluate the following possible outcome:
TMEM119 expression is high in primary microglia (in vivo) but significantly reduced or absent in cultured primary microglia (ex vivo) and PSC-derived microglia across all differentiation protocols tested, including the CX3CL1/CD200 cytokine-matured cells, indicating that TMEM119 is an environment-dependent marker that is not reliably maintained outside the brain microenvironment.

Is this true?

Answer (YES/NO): NO